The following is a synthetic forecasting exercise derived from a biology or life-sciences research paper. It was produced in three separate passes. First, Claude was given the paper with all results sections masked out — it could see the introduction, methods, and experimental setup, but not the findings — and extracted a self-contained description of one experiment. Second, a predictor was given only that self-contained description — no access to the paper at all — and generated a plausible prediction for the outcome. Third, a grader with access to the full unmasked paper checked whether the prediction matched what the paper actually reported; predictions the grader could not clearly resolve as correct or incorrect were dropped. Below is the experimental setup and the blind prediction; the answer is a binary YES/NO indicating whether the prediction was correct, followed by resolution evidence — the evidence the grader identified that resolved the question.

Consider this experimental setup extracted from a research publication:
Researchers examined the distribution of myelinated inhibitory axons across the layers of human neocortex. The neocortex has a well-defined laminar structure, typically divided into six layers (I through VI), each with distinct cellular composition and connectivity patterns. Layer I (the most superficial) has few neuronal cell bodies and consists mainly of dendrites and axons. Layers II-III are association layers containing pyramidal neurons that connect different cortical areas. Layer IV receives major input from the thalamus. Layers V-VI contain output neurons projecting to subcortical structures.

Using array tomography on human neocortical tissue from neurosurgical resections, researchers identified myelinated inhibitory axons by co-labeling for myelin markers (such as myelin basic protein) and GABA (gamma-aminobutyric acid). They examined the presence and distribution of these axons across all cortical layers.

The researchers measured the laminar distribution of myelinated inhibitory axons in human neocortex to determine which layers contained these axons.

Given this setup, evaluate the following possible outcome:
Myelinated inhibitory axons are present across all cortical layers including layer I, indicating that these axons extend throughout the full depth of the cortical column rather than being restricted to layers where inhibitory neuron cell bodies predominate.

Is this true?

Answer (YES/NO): YES